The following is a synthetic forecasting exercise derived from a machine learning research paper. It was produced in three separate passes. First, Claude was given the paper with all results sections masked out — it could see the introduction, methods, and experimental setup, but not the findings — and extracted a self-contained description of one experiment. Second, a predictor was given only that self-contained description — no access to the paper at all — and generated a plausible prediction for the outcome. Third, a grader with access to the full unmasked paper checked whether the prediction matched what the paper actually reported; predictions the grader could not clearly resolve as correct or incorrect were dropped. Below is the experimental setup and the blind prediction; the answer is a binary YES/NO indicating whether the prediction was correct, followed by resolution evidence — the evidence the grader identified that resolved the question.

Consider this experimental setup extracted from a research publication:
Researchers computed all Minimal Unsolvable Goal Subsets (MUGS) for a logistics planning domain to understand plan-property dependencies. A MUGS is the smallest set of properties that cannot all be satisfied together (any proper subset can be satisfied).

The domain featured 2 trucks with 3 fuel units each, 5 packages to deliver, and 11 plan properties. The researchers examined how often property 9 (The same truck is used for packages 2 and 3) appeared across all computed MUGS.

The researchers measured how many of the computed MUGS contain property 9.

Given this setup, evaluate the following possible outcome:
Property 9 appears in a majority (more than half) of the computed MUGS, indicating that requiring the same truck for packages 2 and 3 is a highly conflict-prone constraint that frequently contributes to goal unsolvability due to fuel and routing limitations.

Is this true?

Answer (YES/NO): NO